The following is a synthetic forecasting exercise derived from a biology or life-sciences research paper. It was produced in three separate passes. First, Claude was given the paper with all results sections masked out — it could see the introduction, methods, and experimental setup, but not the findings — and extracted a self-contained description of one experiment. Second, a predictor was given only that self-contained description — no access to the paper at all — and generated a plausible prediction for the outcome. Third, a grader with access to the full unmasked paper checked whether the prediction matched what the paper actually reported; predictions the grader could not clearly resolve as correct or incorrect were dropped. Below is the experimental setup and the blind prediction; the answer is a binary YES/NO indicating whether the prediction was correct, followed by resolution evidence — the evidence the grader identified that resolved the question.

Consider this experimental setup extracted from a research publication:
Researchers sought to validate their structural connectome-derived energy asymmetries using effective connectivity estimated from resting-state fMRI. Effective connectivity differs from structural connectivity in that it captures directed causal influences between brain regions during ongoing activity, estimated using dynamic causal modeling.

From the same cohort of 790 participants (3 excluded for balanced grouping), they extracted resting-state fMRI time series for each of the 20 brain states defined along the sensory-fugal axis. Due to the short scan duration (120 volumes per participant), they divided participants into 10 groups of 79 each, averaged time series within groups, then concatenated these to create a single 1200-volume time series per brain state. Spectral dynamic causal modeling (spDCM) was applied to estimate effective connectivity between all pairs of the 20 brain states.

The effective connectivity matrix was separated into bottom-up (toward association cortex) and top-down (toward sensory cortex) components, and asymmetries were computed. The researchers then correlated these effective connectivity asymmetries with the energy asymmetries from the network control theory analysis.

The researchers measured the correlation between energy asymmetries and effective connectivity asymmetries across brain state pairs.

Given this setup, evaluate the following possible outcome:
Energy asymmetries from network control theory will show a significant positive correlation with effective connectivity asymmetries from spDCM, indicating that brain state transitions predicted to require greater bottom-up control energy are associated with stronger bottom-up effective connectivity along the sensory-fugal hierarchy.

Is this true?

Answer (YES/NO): YES